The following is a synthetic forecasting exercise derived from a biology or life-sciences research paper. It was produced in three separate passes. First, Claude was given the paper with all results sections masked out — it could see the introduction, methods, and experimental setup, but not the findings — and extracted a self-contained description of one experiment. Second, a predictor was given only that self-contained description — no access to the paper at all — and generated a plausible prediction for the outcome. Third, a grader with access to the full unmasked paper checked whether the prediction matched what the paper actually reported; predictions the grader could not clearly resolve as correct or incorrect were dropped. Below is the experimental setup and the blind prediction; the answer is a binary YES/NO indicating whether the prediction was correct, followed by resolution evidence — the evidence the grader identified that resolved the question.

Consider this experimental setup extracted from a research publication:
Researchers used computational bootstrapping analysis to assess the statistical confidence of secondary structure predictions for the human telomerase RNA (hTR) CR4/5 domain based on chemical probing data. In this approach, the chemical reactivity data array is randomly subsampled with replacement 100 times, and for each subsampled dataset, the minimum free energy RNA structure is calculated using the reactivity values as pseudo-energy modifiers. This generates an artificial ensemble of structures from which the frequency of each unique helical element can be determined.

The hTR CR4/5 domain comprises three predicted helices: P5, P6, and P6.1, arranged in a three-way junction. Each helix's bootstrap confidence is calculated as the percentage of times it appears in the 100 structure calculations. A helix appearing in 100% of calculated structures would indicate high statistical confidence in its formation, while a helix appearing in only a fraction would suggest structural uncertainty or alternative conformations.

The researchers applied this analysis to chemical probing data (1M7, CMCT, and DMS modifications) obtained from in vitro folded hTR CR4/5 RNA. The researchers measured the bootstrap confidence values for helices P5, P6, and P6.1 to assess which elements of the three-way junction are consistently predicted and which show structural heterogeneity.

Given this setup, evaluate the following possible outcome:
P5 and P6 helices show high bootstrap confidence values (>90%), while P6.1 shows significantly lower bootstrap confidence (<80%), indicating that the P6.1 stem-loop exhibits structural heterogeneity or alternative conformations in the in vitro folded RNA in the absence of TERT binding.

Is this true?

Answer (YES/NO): YES